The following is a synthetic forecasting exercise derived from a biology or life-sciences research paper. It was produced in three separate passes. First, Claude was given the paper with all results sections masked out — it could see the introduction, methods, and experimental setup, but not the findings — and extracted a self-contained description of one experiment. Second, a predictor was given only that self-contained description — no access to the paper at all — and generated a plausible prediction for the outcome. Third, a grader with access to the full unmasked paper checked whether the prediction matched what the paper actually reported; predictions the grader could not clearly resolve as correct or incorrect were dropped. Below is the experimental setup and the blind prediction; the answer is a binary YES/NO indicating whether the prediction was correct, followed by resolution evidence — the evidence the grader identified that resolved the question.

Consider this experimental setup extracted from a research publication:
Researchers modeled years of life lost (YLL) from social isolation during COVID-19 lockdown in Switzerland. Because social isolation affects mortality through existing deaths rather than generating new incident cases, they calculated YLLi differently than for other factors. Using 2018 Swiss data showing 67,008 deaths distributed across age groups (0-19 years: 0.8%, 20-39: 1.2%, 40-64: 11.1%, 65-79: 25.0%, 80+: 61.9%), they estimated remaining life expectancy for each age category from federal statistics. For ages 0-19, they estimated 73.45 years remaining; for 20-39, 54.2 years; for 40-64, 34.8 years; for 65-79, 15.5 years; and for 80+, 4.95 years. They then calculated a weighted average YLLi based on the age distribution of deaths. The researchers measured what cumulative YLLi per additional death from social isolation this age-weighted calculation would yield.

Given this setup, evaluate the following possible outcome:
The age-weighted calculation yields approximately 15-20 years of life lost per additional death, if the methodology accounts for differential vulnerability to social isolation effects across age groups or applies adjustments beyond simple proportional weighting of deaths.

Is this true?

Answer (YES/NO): NO